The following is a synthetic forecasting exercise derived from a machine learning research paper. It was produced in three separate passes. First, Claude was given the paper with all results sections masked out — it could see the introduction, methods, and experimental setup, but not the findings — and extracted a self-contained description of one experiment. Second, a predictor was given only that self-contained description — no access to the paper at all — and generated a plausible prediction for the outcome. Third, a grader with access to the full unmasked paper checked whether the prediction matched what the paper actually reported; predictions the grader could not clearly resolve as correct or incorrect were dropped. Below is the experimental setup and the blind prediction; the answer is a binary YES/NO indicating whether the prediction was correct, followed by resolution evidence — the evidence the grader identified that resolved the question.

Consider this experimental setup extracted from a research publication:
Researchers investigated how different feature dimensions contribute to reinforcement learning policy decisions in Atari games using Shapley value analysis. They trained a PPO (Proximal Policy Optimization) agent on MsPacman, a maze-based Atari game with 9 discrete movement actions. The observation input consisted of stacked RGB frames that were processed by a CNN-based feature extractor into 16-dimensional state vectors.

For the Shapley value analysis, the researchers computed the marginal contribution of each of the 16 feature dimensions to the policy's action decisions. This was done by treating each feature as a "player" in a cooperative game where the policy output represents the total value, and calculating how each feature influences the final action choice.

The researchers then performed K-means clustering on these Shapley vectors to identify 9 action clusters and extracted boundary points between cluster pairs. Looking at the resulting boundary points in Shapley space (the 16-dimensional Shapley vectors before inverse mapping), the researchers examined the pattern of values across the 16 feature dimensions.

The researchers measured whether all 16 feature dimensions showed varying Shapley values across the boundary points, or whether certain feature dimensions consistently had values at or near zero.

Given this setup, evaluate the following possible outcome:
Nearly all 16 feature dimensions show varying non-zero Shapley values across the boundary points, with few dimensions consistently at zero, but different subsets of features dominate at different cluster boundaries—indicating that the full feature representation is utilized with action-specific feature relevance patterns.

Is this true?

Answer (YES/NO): NO